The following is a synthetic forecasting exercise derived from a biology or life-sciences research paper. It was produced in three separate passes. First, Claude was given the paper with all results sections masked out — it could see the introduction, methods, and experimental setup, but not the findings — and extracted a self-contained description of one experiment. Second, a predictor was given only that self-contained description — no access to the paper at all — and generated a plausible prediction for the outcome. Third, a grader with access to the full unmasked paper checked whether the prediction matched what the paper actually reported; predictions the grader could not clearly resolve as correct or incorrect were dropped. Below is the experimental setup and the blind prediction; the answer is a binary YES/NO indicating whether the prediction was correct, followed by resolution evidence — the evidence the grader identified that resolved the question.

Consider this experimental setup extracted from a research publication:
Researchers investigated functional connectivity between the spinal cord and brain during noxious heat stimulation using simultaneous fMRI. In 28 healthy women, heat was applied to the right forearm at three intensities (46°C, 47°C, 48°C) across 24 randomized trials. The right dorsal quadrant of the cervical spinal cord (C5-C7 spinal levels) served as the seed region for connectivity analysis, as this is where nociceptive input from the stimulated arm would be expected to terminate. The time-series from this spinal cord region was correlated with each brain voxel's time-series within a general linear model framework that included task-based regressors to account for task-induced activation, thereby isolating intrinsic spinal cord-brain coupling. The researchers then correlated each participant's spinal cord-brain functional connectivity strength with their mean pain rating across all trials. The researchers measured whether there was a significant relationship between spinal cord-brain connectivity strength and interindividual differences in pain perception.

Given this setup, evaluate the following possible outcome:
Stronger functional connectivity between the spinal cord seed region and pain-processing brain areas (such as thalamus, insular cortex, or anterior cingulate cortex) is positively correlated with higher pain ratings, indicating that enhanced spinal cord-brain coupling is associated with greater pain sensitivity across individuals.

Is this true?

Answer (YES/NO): YES